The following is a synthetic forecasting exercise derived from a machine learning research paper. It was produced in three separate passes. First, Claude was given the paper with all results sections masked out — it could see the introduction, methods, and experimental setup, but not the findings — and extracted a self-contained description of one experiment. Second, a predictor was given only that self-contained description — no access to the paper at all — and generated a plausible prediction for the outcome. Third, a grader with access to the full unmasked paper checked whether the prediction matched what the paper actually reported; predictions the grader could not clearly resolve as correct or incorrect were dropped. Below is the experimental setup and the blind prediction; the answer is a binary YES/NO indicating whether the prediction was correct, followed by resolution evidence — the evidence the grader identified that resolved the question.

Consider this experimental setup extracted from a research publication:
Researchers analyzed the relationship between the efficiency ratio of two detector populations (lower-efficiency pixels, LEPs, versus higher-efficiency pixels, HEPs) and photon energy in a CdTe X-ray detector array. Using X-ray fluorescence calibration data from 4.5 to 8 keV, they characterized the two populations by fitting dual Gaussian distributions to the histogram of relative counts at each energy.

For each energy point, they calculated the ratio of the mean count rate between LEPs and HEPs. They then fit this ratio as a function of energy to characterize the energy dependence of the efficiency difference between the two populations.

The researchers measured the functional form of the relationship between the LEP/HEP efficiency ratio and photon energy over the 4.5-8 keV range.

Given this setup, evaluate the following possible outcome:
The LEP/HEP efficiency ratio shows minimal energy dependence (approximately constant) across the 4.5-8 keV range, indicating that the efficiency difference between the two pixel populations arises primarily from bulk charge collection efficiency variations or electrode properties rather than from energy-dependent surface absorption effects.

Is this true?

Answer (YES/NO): NO